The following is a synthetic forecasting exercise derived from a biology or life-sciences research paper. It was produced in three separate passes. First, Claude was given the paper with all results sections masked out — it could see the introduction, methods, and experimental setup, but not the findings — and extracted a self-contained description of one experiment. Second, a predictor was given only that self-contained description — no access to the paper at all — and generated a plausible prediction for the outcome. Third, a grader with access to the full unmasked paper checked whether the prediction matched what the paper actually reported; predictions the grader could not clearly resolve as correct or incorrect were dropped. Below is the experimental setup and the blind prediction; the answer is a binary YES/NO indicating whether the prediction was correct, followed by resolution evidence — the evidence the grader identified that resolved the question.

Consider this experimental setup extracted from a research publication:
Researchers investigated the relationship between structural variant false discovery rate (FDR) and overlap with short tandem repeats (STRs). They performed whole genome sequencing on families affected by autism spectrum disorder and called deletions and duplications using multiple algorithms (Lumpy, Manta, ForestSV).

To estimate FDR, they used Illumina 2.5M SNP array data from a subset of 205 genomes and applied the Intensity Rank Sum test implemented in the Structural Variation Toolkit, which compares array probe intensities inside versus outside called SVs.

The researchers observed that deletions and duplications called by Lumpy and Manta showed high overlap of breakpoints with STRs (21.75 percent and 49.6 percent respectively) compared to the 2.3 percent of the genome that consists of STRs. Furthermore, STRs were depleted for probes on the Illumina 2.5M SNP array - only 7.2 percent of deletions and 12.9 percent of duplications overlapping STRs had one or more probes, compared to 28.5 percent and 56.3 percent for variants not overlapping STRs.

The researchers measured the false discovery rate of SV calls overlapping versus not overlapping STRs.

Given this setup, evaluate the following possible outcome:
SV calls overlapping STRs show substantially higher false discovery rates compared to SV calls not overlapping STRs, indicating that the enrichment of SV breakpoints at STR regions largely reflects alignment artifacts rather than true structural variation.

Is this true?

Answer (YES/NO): YES